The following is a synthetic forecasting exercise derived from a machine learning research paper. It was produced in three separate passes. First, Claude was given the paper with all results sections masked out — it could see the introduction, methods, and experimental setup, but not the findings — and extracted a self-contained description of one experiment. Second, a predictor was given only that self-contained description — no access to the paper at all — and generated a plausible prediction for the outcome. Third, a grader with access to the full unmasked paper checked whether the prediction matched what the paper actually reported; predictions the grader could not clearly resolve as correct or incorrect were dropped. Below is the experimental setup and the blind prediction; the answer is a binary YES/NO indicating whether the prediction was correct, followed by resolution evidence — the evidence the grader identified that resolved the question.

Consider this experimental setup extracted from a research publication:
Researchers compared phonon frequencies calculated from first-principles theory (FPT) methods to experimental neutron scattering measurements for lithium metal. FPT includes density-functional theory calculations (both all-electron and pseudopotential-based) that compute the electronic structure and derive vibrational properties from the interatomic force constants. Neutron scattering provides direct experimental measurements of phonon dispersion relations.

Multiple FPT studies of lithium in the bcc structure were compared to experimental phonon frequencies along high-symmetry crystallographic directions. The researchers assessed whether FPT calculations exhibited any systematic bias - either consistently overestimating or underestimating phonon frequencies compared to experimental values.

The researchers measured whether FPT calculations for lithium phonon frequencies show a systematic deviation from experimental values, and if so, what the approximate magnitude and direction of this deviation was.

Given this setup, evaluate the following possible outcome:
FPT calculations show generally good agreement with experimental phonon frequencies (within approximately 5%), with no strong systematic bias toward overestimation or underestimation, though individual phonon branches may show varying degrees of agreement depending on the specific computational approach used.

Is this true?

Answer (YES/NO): NO